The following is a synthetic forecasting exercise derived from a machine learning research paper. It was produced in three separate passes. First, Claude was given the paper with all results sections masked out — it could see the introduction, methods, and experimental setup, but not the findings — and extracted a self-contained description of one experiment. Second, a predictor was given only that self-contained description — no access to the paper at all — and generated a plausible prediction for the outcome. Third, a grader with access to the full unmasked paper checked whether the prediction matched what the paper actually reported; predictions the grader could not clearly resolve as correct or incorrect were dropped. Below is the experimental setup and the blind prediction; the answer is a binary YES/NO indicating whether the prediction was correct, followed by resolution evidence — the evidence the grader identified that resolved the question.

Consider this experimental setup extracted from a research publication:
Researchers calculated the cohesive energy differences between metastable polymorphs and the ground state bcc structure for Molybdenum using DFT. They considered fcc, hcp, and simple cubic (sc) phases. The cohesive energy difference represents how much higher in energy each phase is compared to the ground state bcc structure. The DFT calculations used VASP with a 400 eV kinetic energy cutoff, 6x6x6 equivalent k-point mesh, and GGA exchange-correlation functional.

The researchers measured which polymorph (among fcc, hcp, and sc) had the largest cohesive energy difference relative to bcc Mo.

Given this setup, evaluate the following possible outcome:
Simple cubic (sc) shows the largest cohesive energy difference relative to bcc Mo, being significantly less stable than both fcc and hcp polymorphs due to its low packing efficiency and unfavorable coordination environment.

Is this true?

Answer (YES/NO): YES